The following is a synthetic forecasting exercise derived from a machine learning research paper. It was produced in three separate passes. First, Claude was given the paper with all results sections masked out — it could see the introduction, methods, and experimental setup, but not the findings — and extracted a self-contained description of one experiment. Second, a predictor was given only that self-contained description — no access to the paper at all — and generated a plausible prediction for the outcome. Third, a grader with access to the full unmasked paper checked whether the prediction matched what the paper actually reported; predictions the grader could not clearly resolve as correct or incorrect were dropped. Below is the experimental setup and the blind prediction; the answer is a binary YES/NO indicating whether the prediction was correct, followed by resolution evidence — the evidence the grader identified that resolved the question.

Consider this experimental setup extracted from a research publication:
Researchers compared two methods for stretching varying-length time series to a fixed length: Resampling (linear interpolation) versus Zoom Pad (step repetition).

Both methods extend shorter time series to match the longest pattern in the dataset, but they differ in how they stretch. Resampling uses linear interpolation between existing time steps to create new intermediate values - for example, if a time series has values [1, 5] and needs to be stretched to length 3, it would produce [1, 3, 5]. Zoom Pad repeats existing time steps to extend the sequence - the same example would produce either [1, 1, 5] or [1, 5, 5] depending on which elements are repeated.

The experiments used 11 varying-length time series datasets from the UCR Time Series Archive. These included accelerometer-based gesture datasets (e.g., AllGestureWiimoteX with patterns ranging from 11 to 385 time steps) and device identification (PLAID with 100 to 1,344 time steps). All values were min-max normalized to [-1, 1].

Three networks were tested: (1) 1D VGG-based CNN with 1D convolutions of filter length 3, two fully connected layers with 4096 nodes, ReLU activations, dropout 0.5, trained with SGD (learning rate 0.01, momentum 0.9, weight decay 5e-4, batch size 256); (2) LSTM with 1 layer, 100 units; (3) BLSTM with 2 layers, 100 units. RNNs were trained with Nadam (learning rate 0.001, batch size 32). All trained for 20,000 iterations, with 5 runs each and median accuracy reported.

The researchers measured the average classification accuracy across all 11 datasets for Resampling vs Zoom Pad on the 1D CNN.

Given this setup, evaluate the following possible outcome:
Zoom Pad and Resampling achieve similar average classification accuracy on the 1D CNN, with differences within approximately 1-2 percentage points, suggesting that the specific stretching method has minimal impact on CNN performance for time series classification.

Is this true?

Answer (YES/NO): NO